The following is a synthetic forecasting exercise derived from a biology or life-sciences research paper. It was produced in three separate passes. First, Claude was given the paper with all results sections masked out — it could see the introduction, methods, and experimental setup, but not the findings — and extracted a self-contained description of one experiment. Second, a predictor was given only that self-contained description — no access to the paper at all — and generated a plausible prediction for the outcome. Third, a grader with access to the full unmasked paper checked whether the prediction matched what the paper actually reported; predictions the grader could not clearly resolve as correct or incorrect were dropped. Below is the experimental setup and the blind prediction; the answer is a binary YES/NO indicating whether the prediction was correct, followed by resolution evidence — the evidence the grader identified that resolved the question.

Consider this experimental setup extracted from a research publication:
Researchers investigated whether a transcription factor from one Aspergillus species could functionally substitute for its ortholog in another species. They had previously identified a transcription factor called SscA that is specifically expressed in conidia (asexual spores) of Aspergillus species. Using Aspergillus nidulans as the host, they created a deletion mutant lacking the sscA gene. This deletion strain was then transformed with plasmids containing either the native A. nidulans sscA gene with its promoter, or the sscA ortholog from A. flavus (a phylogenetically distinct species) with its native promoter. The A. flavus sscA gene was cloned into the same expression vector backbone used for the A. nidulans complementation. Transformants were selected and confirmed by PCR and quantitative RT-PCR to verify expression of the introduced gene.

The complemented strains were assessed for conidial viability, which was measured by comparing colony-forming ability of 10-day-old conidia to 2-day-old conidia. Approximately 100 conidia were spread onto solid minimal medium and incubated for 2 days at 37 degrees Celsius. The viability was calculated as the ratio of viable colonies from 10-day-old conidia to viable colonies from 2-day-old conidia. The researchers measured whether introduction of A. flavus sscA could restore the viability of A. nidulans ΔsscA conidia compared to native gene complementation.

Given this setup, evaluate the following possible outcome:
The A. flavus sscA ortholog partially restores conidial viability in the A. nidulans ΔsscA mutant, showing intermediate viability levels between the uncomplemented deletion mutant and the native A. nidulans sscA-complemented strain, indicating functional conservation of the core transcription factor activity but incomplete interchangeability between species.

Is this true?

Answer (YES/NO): NO